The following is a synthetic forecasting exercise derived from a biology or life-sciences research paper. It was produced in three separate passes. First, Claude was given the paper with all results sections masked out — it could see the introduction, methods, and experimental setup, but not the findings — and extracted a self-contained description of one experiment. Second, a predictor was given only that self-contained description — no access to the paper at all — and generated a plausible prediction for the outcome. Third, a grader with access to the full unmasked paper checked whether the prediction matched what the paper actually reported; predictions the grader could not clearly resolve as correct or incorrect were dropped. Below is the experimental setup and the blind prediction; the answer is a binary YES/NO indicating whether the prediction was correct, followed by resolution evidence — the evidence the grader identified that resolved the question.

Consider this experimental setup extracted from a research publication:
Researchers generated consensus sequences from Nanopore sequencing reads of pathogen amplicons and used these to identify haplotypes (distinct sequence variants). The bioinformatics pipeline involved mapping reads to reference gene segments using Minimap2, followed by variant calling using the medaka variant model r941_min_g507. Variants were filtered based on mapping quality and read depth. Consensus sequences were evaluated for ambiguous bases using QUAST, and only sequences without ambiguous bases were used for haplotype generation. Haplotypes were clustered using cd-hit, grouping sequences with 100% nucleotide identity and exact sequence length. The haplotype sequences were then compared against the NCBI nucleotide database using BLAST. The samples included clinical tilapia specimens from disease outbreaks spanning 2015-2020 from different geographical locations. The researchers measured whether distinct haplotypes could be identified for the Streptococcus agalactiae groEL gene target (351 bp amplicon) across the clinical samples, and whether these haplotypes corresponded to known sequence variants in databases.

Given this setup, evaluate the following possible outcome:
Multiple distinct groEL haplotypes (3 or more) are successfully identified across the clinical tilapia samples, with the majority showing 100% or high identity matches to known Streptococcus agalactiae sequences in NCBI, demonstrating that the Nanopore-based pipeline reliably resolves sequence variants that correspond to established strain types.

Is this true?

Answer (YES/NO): NO